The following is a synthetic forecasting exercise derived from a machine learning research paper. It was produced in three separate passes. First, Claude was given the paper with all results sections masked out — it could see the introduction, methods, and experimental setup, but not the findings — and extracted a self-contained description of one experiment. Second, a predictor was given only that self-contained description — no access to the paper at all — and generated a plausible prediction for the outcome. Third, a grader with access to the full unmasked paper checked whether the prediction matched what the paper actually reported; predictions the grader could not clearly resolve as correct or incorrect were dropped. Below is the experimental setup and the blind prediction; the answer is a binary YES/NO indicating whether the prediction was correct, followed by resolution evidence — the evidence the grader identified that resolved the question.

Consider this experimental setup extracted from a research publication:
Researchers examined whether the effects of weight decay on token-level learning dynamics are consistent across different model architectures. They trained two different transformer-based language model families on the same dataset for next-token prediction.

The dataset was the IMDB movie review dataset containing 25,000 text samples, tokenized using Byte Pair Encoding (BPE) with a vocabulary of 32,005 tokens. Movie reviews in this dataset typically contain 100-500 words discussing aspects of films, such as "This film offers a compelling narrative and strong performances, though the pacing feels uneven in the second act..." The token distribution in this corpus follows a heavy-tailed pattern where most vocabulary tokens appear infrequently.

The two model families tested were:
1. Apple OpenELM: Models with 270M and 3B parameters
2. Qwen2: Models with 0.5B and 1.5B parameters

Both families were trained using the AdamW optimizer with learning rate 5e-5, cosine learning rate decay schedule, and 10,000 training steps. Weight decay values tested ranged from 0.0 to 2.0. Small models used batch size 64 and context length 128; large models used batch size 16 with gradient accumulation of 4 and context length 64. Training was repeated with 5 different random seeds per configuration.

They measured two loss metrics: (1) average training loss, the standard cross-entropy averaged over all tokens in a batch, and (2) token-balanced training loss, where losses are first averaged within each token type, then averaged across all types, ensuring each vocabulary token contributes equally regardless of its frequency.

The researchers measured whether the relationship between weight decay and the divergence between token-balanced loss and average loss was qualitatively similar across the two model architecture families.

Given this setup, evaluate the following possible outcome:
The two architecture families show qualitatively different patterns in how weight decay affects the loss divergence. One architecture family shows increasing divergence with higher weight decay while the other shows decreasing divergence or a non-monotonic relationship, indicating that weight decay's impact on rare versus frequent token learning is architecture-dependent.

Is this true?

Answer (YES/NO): NO